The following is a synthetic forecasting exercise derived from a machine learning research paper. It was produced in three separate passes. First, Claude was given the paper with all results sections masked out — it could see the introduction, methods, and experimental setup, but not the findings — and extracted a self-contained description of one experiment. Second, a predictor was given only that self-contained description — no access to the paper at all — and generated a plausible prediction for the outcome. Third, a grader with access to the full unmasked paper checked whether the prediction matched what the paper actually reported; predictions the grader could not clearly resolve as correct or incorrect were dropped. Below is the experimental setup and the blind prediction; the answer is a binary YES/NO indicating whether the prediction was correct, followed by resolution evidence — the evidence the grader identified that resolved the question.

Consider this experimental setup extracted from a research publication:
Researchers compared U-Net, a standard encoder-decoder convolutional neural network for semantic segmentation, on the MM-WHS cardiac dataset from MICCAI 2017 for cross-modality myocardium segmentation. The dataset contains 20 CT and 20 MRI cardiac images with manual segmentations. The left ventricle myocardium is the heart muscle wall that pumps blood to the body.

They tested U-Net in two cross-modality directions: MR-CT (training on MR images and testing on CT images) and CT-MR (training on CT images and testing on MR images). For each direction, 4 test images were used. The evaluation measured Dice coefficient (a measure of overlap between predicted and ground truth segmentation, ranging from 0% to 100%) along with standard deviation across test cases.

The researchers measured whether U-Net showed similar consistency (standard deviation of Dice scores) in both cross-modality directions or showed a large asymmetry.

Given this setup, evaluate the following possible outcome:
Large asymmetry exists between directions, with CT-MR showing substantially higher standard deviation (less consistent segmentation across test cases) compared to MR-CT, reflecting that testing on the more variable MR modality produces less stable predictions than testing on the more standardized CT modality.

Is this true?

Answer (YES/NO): YES